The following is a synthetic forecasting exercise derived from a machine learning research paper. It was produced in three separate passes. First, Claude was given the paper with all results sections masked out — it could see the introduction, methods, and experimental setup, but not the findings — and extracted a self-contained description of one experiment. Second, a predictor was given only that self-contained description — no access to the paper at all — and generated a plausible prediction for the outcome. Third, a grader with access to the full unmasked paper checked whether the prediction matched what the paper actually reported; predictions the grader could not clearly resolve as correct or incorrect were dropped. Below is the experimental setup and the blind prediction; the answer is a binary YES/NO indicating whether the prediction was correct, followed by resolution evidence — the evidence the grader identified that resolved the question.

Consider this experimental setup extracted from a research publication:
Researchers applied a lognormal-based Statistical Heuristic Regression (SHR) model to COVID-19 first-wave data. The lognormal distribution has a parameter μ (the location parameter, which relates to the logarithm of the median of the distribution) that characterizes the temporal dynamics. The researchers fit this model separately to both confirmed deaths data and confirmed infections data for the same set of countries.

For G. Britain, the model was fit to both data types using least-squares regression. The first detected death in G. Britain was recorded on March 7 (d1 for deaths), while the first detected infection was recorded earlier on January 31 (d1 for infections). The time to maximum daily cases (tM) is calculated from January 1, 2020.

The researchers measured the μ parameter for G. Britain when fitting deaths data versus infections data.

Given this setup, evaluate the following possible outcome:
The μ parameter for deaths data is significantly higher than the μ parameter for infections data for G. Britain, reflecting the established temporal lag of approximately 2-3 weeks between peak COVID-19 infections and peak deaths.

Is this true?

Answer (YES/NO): NO